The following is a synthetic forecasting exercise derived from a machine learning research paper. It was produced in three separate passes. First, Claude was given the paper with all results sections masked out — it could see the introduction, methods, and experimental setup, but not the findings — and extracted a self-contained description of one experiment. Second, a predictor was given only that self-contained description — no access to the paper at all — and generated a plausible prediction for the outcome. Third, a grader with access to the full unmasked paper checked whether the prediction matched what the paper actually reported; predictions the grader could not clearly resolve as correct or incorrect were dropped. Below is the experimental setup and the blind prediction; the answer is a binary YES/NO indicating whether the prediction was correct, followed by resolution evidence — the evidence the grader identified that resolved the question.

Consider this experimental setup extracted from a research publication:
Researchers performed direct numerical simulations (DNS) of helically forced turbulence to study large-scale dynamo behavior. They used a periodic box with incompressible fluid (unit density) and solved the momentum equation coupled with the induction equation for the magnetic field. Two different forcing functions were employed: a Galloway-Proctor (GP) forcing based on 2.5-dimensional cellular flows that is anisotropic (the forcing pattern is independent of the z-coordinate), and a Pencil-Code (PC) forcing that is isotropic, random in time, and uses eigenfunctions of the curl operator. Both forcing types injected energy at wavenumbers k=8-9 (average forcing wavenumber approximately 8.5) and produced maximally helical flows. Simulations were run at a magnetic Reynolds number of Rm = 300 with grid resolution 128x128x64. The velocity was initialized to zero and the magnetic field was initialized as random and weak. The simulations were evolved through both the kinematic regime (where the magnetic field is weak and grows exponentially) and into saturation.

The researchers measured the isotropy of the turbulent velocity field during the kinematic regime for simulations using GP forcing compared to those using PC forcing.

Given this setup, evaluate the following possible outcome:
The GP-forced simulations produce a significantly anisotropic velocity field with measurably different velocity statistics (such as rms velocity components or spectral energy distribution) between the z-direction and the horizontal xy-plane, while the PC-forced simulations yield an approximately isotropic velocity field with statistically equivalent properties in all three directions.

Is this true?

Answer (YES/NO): NO